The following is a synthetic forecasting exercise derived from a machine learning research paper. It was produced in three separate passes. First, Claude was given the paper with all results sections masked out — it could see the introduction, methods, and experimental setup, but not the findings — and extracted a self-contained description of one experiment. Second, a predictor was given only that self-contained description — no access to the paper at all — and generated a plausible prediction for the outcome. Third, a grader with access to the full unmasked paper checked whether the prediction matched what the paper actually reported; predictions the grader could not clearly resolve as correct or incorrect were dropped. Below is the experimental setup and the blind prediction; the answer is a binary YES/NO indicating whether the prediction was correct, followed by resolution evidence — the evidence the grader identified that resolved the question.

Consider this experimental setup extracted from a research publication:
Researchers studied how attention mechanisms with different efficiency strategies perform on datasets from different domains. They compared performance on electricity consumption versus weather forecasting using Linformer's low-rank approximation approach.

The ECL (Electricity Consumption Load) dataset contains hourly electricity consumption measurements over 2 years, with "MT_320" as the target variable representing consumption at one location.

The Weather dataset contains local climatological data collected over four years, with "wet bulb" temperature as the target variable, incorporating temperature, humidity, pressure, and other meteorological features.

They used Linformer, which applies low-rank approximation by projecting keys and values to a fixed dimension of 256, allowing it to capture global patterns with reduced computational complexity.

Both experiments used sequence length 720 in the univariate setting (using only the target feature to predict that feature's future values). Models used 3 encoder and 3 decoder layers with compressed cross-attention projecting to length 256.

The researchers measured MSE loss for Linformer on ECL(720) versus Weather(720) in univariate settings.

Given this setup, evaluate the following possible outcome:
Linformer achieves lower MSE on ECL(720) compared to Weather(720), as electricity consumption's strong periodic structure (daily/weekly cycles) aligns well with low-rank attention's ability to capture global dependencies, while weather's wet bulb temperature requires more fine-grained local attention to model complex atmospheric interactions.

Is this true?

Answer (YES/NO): NO